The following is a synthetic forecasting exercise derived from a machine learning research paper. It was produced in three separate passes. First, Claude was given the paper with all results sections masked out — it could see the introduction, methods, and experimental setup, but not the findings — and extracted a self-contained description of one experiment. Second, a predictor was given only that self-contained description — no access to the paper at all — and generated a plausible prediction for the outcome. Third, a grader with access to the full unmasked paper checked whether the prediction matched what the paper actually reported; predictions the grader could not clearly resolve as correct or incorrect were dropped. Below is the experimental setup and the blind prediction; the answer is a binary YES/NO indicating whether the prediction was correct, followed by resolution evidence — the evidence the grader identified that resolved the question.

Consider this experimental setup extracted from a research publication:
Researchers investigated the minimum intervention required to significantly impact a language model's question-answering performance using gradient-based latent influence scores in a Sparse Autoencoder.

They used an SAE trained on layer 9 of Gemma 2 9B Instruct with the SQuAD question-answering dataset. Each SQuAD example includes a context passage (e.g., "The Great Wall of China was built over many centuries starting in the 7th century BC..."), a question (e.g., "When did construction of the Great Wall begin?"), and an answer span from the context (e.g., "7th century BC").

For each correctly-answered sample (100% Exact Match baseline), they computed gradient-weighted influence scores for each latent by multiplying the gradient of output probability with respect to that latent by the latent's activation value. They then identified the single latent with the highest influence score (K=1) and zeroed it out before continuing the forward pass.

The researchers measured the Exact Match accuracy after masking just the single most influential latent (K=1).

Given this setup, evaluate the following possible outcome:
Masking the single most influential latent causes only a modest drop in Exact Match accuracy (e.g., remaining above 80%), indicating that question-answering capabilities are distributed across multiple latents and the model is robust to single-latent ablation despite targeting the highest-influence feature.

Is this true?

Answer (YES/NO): YES